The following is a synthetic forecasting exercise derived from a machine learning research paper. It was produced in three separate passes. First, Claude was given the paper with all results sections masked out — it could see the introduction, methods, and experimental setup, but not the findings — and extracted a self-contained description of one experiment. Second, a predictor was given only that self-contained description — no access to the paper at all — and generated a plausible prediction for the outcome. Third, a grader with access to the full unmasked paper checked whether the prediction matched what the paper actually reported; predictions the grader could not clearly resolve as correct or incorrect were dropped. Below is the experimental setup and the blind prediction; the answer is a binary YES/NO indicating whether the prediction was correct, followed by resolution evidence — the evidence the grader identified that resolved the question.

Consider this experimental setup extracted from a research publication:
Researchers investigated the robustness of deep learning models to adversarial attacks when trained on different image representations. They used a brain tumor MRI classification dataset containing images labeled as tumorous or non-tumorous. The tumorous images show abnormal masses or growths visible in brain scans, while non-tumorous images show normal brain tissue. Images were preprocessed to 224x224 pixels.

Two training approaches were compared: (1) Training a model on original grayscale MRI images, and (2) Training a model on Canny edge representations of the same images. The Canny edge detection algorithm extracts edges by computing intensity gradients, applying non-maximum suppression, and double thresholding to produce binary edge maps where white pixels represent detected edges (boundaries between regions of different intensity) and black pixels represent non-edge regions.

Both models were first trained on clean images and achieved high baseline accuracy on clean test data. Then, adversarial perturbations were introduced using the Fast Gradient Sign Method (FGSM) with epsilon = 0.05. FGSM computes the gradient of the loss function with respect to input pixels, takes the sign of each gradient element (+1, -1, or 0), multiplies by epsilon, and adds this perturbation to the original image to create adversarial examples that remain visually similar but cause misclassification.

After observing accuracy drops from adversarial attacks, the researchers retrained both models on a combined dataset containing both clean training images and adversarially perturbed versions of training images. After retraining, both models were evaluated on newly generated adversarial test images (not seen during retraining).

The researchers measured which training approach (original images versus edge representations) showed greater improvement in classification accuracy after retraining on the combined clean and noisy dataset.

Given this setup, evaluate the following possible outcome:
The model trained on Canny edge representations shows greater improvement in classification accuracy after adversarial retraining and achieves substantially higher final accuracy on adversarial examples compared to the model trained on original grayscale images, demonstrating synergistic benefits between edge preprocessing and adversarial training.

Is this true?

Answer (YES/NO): NO